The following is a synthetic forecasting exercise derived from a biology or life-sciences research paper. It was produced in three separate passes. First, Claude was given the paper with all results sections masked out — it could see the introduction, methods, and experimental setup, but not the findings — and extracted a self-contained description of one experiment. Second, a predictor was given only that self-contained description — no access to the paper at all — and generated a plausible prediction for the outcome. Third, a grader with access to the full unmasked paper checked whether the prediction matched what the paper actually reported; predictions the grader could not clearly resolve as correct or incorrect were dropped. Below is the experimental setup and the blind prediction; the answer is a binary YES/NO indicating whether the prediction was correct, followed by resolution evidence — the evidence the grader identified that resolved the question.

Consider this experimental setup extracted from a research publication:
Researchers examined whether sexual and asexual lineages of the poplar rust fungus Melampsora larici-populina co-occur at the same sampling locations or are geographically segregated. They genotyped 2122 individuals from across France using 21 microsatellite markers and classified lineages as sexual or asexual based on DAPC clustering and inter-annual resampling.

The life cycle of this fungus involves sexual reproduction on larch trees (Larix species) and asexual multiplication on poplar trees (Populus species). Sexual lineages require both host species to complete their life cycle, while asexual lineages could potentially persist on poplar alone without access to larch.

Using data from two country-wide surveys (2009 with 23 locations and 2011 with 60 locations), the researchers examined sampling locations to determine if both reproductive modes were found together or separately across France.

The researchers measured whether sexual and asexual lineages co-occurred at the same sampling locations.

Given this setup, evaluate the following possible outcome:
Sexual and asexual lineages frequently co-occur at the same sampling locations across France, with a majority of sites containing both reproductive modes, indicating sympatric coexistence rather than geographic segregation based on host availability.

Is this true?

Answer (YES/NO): YES